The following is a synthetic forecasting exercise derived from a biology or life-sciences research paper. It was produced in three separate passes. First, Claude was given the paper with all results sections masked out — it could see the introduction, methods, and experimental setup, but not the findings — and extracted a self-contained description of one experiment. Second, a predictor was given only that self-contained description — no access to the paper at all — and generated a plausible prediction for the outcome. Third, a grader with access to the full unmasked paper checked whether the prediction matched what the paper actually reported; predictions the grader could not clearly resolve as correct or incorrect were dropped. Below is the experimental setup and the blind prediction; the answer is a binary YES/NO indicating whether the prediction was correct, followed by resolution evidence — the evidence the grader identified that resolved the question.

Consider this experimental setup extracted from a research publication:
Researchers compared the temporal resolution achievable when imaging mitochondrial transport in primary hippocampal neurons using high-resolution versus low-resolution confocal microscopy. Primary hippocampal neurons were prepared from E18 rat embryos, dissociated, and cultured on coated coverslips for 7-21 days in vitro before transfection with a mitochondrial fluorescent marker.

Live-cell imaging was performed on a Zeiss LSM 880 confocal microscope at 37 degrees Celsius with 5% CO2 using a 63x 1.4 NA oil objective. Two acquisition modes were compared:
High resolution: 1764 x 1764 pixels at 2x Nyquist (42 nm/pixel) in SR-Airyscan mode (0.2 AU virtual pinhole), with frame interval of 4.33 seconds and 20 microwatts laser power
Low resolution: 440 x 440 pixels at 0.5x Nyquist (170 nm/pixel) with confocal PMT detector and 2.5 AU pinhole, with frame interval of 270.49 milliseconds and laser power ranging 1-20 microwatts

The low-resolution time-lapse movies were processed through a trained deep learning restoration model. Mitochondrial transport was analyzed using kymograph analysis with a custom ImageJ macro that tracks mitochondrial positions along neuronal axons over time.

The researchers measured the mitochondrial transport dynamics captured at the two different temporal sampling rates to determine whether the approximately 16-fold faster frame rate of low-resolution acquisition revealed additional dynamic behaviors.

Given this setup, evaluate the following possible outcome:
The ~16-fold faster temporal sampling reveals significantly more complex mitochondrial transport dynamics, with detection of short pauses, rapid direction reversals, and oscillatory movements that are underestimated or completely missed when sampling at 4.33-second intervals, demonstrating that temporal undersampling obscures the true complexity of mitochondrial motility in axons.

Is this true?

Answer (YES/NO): YES